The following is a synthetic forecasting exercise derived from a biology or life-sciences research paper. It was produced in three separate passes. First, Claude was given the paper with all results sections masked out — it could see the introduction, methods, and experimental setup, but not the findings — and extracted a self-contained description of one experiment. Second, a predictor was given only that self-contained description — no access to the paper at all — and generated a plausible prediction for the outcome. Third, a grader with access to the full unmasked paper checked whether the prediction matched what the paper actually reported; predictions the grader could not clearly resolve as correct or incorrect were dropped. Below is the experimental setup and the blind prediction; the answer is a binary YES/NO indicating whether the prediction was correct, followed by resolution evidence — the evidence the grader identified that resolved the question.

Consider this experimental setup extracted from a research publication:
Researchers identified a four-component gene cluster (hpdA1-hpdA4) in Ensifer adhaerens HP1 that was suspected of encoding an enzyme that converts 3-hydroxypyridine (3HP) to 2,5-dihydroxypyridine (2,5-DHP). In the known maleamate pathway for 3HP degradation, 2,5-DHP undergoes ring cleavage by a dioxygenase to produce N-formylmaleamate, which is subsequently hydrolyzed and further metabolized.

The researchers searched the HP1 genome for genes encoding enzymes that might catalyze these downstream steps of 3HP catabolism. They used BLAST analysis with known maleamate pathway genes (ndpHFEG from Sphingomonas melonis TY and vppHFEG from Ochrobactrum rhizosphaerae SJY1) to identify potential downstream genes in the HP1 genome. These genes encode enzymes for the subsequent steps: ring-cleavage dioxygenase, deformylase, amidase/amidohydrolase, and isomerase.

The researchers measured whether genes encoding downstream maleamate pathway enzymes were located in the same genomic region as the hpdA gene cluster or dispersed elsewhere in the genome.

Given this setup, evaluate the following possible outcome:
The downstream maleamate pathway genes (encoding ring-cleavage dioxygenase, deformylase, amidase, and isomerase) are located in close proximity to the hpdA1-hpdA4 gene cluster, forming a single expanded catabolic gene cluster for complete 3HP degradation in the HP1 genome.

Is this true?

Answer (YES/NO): YES